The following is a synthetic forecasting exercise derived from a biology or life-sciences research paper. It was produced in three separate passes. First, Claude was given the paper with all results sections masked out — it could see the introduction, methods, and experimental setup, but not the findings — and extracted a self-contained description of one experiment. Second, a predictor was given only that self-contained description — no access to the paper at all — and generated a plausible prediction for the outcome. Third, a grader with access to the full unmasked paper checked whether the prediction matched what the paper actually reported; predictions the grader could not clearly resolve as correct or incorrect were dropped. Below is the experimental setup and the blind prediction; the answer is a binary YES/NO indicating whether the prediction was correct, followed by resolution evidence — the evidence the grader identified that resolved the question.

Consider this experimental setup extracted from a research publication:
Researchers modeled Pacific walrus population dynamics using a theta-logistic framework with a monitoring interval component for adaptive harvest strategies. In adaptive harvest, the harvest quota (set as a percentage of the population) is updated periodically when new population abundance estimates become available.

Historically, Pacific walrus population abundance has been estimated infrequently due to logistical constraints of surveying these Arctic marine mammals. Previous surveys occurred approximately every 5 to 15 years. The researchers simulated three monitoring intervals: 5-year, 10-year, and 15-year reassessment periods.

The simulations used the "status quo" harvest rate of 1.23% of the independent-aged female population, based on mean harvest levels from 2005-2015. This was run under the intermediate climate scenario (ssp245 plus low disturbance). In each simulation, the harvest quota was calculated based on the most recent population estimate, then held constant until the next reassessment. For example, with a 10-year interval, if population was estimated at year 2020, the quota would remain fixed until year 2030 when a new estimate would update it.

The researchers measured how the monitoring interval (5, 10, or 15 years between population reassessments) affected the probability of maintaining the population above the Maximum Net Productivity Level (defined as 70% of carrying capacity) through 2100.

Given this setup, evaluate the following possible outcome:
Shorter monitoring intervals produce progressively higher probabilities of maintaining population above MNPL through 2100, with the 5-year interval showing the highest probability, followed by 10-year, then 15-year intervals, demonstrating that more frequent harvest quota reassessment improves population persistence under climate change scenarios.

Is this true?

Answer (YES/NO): NO